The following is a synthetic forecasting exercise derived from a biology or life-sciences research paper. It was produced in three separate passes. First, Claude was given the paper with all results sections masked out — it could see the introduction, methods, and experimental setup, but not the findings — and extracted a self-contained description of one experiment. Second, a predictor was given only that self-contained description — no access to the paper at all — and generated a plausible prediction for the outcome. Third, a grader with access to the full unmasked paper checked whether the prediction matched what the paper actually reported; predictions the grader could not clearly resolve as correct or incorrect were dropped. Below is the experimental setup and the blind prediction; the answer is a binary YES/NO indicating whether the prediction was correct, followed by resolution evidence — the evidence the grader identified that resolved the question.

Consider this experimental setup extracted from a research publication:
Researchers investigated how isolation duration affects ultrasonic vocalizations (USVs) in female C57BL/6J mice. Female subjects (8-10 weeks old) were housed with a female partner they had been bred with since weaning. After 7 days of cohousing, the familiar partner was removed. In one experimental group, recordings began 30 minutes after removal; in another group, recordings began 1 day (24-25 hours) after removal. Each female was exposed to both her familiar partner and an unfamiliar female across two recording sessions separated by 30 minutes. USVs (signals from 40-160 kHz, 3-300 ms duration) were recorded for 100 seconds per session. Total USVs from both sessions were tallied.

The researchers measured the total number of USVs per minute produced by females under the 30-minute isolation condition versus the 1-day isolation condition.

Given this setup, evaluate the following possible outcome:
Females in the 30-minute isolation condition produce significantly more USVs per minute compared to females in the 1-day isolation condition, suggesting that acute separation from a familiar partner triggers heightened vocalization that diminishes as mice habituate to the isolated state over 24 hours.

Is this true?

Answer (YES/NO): NO